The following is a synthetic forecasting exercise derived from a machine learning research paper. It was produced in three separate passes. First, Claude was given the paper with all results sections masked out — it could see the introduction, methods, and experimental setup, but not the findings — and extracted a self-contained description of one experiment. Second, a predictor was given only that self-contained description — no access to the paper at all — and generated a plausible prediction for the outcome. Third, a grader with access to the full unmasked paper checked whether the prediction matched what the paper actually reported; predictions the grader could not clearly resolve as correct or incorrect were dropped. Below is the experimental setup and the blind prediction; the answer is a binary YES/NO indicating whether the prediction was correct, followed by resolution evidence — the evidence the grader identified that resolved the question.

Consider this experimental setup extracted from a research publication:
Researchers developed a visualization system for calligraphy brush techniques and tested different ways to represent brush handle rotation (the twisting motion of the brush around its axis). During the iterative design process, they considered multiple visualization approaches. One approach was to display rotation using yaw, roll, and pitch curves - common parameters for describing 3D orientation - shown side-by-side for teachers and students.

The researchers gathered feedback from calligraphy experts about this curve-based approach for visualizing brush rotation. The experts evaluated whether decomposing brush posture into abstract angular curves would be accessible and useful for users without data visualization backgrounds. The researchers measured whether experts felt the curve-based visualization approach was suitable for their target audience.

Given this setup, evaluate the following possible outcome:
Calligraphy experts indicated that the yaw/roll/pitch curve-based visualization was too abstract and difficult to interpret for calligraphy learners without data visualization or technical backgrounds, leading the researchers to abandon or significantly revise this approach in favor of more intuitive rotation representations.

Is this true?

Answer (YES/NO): YES